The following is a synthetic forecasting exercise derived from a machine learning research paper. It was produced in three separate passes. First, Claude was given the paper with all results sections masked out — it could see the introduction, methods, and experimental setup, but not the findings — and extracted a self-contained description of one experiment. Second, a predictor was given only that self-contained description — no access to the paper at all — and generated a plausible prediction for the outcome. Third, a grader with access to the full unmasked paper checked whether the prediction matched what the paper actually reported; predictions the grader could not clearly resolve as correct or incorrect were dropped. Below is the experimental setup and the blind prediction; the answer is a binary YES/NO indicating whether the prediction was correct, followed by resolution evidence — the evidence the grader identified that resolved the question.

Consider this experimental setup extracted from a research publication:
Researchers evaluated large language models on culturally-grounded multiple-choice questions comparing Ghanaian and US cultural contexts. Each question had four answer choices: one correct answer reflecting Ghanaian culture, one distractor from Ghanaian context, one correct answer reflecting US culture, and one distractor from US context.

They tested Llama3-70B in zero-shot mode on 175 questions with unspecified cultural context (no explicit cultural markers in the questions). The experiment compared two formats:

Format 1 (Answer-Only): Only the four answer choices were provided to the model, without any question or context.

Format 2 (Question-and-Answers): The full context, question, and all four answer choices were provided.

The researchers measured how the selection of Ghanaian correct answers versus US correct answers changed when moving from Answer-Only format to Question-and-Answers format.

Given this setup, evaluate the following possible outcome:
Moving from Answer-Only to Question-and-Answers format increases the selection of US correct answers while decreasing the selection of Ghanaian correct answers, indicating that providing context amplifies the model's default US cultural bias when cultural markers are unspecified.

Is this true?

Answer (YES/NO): YES